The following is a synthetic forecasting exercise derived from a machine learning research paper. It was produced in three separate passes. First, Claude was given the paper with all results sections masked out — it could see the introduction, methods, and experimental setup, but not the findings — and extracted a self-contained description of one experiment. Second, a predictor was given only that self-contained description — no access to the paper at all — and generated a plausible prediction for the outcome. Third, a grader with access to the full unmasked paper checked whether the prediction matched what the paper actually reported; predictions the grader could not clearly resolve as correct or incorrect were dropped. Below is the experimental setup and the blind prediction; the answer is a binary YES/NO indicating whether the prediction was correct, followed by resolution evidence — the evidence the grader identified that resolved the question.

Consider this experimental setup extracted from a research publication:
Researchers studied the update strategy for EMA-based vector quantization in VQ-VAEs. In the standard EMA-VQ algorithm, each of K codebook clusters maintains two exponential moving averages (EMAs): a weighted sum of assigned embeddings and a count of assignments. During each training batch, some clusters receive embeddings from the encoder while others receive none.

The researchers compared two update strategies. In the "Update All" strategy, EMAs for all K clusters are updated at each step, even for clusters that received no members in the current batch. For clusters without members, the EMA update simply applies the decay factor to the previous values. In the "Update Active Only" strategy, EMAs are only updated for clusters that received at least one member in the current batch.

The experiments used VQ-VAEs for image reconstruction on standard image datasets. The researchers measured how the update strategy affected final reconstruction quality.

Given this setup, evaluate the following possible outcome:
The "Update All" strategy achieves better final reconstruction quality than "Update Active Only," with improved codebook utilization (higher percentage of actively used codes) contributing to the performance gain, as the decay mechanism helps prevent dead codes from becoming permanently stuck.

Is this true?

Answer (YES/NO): NO